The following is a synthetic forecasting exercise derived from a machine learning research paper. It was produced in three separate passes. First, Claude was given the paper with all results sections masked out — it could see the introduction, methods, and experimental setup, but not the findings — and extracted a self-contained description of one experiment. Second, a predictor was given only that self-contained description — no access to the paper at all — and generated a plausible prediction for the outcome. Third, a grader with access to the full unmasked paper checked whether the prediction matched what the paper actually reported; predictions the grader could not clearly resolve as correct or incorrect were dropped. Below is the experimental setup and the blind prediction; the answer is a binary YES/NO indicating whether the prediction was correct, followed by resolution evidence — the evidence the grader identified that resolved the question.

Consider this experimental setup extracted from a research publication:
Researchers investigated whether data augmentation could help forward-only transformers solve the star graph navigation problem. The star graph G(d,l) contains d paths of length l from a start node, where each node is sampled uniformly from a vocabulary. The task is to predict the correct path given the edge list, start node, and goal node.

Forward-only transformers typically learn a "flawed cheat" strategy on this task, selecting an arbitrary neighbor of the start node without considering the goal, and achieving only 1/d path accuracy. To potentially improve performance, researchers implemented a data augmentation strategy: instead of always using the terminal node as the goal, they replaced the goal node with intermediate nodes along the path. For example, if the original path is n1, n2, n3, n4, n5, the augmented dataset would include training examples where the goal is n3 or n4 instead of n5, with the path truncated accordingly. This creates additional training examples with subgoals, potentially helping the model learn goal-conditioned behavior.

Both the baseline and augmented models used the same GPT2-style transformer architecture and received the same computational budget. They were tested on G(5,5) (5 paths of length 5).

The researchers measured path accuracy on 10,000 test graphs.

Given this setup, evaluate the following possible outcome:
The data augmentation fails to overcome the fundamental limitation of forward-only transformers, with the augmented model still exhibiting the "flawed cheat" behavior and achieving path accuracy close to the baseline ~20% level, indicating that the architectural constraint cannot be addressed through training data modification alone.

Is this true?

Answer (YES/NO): YES